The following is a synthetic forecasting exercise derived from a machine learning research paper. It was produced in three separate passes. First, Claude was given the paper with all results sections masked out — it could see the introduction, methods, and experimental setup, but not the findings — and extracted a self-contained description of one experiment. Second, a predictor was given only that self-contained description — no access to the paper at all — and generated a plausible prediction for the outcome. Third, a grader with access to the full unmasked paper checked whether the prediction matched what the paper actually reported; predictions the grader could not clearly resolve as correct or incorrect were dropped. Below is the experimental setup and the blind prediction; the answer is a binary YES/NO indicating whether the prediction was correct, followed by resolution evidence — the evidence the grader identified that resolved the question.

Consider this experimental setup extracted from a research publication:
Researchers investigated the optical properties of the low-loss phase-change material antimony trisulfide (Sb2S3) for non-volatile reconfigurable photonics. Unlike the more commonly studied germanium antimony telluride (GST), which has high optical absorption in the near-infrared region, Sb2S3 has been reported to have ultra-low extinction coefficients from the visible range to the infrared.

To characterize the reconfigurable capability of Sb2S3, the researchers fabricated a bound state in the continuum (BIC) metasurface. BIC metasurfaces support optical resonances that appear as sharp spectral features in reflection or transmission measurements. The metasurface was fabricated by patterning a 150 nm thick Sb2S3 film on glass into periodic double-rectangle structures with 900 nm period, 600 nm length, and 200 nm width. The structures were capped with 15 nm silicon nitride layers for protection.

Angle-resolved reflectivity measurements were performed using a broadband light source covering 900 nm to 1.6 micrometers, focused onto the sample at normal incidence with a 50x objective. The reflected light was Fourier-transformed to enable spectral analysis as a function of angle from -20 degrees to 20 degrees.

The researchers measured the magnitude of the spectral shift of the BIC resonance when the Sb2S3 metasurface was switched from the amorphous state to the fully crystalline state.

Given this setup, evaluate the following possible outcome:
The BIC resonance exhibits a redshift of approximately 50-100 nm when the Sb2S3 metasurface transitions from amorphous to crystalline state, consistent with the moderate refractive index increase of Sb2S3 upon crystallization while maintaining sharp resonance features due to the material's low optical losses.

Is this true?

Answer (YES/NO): YES